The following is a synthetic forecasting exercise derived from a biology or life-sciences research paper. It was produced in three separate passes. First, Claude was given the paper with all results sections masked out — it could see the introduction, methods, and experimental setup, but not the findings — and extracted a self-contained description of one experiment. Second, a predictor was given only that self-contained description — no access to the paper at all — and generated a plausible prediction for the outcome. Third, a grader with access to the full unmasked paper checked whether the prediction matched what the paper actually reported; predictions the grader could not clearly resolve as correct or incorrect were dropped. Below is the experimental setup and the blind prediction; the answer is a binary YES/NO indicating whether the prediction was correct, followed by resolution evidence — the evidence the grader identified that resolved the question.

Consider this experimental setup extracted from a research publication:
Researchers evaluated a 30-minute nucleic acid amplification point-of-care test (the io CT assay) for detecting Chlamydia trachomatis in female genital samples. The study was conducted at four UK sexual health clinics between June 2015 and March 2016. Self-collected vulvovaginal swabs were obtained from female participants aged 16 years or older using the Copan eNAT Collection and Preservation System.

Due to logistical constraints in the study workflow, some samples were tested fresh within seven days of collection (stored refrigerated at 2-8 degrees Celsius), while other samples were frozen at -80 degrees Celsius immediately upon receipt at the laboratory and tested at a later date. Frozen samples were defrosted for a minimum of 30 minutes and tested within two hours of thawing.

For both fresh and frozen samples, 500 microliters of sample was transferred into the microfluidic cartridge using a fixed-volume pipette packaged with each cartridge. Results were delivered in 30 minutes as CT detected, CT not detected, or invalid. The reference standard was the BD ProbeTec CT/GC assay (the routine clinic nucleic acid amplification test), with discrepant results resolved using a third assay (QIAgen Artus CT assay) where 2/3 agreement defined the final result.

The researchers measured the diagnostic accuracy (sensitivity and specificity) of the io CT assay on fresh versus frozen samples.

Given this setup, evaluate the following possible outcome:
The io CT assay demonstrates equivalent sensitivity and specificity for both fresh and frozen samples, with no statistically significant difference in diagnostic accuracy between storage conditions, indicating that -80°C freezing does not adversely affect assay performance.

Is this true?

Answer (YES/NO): YES